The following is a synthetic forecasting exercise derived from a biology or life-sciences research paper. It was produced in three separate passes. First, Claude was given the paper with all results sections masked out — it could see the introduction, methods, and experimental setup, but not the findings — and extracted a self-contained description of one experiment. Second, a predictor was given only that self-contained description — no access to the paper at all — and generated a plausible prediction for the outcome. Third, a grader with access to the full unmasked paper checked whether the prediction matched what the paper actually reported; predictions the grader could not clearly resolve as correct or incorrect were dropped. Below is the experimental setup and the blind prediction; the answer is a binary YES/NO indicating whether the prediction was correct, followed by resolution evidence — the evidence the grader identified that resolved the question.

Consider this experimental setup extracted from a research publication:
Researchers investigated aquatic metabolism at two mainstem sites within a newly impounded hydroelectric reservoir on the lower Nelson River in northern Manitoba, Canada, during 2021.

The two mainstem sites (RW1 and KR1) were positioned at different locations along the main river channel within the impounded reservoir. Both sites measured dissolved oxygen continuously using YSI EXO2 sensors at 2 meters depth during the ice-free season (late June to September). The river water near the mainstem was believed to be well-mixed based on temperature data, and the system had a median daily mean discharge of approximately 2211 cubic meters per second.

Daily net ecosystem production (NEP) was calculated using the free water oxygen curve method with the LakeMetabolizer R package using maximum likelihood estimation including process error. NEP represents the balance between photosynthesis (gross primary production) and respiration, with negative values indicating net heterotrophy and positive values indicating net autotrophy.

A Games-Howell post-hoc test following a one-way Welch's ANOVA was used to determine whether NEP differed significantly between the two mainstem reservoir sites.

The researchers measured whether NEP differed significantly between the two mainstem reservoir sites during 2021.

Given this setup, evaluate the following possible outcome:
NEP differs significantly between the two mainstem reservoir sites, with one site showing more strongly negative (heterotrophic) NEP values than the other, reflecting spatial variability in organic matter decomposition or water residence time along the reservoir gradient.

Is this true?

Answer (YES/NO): YES